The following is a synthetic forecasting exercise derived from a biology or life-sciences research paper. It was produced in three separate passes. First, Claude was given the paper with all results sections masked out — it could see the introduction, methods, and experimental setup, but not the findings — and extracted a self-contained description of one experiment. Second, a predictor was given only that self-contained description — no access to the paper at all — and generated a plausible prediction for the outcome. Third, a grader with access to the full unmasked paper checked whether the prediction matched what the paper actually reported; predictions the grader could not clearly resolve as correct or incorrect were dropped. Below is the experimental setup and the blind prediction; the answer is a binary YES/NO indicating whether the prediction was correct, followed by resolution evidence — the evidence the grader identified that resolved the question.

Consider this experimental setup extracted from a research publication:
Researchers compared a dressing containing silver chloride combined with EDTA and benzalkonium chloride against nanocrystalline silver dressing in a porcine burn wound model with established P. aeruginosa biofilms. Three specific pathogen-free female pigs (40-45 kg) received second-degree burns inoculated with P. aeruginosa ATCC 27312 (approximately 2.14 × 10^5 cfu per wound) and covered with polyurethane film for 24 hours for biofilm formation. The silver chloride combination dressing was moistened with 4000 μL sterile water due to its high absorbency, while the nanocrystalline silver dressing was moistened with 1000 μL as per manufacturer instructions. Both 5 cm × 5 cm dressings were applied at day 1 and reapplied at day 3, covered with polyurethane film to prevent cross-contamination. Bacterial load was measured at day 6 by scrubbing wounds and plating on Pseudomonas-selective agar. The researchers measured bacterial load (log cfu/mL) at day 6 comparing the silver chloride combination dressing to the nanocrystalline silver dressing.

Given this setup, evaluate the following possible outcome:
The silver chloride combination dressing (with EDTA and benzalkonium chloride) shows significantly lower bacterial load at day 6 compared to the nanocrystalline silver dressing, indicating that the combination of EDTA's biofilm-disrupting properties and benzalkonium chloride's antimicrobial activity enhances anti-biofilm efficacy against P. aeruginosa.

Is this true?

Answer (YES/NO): NO